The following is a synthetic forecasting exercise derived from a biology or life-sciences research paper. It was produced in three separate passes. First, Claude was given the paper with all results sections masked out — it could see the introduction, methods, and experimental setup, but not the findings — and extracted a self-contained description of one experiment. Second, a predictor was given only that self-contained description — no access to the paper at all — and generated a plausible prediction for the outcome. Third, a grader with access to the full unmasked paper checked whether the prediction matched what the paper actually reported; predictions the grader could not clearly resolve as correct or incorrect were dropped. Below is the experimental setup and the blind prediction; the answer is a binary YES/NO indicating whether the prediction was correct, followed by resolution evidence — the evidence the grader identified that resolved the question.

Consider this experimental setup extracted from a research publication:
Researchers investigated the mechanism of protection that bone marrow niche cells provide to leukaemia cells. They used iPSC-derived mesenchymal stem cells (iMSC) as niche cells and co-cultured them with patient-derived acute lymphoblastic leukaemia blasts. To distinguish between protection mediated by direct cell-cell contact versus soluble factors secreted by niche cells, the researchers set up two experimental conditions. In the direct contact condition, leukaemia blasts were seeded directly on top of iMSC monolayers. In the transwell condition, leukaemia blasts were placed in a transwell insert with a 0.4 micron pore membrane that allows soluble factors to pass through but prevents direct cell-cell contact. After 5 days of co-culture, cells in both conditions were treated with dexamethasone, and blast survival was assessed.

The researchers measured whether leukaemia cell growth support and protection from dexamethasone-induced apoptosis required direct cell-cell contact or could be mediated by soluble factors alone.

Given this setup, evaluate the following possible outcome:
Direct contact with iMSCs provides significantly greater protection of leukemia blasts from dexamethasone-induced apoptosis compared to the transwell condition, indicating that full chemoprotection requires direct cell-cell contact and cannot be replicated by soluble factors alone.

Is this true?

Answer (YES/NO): YES